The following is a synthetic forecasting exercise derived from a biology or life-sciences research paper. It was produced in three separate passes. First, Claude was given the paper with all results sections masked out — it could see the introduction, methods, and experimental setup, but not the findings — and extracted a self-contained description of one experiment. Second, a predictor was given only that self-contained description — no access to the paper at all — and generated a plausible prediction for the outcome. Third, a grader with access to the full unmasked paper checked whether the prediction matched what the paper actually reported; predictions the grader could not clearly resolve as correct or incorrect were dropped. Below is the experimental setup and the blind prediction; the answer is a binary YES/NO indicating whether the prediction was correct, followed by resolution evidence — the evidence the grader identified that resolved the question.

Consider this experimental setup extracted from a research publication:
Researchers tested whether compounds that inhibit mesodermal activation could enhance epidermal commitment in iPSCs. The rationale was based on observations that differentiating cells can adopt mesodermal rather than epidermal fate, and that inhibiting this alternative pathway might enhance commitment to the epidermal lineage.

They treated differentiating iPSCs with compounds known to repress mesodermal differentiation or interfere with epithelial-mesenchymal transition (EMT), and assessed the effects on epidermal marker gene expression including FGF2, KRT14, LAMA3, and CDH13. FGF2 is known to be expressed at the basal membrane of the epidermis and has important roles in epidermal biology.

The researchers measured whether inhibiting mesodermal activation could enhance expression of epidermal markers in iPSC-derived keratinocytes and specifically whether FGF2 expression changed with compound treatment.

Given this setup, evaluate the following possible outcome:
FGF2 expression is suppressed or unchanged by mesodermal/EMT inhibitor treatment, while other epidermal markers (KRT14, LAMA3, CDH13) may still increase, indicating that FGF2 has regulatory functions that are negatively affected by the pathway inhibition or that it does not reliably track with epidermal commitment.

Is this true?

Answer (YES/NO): NO